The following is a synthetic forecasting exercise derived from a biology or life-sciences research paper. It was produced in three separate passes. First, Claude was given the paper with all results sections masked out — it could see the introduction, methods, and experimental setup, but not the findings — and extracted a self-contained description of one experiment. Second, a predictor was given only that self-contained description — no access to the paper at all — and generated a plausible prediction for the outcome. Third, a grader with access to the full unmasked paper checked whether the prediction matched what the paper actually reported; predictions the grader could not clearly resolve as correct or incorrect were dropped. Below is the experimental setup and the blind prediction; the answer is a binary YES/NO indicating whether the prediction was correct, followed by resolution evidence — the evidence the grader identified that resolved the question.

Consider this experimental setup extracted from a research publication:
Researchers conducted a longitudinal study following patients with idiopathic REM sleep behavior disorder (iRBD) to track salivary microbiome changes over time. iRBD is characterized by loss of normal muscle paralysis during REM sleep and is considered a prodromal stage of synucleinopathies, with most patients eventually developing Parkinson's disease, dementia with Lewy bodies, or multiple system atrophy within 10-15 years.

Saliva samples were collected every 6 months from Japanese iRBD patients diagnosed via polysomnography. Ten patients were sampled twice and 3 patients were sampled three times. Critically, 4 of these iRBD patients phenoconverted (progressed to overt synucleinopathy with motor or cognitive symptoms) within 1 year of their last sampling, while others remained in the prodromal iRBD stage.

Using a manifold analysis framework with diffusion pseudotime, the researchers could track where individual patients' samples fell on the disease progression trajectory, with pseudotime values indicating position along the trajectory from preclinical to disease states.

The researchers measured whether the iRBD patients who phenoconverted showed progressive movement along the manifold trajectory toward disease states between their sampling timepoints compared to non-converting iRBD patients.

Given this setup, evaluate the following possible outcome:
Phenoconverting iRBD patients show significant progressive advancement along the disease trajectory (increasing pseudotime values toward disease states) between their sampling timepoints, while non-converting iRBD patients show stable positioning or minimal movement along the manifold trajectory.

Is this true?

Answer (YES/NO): NO